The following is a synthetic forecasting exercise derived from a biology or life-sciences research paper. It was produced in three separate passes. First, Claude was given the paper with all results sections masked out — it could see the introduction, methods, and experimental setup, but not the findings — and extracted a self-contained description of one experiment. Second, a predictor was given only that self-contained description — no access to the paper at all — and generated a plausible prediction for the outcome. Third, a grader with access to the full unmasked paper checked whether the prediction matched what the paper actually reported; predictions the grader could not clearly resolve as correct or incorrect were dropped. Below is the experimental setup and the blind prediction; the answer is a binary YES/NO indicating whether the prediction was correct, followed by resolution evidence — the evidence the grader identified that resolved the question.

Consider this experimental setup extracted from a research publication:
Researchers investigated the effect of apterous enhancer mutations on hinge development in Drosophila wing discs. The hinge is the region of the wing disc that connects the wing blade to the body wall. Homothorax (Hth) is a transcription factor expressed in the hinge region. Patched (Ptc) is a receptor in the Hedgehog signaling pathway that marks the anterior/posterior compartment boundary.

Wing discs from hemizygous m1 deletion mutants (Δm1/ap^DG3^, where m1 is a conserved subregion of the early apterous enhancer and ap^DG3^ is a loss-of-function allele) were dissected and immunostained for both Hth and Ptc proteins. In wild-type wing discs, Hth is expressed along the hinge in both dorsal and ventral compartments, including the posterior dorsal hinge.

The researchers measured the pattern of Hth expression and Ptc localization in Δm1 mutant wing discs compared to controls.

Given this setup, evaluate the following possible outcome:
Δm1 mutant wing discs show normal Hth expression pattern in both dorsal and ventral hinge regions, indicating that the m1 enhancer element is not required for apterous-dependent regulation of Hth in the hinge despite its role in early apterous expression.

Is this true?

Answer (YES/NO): NO